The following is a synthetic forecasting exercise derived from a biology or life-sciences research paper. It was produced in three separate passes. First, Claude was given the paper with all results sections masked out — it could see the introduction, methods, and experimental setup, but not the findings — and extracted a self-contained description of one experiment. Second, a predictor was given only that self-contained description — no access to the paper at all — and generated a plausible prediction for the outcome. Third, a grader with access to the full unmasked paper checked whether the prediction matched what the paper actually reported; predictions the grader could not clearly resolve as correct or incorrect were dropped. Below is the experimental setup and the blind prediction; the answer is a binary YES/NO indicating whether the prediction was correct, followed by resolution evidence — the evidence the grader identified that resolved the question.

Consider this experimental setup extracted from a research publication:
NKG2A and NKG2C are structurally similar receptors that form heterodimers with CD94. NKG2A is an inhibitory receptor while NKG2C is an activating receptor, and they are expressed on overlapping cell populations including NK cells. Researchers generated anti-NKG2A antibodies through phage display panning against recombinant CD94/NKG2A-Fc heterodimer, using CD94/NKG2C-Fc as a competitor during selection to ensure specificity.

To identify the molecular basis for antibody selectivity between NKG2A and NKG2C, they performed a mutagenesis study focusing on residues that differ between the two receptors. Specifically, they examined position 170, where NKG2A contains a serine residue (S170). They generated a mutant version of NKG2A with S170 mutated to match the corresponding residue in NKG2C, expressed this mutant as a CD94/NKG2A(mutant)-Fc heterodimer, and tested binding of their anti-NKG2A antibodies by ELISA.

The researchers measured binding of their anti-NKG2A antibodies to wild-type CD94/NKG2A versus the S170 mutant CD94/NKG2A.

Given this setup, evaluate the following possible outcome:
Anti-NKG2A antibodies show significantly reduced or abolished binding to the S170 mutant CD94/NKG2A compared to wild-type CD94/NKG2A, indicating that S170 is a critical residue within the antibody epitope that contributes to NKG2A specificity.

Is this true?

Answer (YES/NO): YES